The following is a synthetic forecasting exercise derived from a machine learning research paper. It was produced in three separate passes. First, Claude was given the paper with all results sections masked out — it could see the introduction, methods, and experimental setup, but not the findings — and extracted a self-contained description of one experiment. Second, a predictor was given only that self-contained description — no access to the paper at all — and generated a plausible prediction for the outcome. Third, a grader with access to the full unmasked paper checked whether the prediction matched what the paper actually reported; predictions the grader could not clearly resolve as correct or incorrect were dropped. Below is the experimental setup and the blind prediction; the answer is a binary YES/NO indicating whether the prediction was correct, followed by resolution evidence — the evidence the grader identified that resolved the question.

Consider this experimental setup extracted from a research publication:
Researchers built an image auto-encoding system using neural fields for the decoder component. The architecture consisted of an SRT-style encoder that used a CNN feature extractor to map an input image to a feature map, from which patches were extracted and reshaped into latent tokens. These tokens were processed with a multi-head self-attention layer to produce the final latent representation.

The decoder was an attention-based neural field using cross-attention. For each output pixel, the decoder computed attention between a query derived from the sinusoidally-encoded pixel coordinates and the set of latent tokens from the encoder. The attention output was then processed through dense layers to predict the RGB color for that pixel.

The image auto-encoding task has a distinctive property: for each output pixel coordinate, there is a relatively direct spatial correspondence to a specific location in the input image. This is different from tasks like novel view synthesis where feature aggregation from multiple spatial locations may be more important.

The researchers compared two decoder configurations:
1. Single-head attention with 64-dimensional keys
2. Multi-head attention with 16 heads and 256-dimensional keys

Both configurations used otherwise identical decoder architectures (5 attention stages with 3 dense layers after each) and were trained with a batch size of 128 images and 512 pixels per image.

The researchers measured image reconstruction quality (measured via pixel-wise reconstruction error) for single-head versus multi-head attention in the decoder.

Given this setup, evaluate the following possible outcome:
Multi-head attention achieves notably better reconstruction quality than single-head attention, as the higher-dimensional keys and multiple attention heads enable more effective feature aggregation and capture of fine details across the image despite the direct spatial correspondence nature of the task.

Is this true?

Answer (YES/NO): NO